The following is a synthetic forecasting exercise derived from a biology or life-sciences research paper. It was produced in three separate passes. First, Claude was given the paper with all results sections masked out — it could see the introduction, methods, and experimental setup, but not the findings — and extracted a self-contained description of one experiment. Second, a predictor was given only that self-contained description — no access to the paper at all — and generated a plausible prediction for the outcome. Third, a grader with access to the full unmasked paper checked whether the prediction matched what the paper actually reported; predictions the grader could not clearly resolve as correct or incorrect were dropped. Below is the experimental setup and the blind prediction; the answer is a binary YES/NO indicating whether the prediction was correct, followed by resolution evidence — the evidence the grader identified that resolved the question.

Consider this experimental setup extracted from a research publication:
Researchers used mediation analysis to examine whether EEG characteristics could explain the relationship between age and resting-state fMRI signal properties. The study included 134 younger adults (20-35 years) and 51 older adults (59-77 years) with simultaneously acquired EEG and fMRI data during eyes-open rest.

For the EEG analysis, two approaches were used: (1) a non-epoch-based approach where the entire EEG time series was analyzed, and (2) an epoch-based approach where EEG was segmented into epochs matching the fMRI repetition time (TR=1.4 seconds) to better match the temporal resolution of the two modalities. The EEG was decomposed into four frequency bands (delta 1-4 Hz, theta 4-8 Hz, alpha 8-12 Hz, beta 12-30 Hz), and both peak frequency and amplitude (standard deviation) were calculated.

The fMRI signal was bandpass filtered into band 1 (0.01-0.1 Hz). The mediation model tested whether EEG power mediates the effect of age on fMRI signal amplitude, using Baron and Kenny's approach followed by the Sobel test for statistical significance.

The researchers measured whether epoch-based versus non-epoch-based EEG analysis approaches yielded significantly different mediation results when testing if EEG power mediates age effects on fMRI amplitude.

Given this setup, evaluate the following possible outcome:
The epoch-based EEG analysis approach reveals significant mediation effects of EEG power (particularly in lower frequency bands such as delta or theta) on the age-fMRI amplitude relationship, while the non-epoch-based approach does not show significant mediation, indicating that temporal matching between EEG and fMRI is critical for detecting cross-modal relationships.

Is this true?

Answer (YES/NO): NO